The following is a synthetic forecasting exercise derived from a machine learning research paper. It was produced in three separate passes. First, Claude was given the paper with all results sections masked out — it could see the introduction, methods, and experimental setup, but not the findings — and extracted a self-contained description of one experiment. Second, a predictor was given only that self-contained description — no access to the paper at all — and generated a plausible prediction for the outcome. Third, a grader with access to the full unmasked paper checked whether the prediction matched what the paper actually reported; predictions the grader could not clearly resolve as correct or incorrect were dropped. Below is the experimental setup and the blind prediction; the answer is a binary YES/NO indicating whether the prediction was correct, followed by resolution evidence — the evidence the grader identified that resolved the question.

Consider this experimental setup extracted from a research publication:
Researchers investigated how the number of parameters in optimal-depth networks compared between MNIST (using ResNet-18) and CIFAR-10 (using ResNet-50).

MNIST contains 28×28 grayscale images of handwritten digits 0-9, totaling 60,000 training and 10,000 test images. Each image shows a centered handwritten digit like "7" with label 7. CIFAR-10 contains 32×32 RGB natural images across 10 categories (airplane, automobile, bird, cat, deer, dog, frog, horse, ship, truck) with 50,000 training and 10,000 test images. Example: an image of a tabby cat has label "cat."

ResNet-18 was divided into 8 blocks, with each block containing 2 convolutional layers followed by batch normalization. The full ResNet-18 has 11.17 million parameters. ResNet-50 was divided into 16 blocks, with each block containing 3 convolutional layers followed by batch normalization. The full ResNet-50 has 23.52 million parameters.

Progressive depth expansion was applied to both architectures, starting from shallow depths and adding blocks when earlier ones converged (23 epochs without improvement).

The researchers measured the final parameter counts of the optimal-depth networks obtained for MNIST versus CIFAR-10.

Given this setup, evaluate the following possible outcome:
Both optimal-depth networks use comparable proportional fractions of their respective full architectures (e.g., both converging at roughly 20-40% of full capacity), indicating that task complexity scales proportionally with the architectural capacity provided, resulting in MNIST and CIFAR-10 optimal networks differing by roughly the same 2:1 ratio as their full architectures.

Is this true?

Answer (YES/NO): NO